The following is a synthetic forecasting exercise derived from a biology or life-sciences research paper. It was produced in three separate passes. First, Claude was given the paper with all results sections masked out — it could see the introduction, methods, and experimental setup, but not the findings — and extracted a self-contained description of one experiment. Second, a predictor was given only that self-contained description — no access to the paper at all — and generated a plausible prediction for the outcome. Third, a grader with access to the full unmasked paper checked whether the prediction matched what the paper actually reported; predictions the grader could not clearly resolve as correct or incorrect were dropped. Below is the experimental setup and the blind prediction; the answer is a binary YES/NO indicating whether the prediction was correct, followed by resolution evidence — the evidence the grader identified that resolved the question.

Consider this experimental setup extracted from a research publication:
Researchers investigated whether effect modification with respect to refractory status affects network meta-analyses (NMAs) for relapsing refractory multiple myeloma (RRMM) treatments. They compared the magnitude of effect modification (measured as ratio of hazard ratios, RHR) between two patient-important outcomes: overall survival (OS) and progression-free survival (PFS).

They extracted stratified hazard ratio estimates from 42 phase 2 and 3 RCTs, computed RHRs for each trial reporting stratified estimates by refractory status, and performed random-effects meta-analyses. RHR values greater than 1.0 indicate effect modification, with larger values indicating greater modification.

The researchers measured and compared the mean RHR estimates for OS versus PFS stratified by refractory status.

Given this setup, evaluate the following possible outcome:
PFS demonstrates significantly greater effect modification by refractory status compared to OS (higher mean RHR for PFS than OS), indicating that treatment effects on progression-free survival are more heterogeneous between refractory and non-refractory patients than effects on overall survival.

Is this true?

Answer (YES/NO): YES